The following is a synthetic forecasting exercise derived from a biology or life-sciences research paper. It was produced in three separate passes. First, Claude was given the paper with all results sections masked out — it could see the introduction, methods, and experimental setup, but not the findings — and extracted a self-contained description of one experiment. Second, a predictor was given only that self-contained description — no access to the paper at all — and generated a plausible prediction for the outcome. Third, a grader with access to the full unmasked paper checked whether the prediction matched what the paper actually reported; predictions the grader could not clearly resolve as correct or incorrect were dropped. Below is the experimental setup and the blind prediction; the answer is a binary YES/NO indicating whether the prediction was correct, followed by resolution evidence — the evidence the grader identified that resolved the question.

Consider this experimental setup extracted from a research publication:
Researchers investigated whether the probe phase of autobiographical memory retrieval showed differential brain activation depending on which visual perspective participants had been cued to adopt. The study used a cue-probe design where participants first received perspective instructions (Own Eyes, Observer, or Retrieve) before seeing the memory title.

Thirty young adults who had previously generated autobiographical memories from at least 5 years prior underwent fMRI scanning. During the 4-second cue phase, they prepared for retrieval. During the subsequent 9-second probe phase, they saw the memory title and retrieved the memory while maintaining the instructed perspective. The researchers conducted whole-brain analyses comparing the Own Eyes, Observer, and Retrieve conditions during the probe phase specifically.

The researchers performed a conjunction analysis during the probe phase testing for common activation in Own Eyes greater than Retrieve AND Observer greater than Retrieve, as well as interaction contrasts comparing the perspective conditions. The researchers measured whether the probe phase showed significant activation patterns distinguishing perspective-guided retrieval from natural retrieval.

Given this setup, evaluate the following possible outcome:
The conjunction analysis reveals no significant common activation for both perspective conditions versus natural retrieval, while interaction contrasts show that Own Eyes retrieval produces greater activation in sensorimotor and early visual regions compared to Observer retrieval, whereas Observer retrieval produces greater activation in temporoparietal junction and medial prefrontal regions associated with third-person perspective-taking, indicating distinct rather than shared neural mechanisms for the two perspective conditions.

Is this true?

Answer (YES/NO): NO